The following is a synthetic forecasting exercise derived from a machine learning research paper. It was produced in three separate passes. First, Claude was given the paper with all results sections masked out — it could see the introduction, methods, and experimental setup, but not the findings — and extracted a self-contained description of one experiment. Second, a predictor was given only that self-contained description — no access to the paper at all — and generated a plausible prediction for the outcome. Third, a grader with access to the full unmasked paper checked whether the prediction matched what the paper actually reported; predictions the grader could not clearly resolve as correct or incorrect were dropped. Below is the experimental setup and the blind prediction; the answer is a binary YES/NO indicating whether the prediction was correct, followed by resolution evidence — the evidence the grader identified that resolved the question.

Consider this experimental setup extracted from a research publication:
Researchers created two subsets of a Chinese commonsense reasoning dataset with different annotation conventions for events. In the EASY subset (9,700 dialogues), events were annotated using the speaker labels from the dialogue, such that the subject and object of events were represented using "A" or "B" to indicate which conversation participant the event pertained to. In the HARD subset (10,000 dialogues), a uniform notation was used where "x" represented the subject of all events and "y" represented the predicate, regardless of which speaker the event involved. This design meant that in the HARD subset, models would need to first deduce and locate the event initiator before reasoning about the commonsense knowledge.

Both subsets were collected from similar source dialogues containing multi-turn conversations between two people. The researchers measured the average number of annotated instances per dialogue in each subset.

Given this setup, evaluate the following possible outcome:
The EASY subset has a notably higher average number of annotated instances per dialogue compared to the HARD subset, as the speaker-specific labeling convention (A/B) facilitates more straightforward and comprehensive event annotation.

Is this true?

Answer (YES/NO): NO